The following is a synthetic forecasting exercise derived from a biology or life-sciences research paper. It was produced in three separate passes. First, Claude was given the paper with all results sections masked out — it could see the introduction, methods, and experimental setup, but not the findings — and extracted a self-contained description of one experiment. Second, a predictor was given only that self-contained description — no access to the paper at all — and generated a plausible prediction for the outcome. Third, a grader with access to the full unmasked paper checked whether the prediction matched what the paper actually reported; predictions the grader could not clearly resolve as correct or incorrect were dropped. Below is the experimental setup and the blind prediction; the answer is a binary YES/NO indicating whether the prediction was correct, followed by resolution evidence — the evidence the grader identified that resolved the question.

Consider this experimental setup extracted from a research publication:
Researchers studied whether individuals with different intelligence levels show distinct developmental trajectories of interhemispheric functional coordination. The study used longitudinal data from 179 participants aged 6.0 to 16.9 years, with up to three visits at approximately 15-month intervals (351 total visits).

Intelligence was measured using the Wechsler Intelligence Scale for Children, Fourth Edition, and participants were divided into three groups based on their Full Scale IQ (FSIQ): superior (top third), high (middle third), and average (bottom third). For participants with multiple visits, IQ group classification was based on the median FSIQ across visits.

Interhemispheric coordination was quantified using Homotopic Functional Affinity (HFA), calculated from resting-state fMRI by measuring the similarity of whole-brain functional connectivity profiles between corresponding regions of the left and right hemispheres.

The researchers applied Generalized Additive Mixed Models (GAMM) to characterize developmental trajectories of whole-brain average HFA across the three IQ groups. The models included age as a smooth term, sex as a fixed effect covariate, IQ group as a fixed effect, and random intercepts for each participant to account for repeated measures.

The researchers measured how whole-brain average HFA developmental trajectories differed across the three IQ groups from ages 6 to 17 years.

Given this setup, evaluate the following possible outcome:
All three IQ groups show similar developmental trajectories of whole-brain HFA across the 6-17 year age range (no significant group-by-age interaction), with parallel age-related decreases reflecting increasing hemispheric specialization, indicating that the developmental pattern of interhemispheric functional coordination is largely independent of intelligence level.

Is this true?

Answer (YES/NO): NO